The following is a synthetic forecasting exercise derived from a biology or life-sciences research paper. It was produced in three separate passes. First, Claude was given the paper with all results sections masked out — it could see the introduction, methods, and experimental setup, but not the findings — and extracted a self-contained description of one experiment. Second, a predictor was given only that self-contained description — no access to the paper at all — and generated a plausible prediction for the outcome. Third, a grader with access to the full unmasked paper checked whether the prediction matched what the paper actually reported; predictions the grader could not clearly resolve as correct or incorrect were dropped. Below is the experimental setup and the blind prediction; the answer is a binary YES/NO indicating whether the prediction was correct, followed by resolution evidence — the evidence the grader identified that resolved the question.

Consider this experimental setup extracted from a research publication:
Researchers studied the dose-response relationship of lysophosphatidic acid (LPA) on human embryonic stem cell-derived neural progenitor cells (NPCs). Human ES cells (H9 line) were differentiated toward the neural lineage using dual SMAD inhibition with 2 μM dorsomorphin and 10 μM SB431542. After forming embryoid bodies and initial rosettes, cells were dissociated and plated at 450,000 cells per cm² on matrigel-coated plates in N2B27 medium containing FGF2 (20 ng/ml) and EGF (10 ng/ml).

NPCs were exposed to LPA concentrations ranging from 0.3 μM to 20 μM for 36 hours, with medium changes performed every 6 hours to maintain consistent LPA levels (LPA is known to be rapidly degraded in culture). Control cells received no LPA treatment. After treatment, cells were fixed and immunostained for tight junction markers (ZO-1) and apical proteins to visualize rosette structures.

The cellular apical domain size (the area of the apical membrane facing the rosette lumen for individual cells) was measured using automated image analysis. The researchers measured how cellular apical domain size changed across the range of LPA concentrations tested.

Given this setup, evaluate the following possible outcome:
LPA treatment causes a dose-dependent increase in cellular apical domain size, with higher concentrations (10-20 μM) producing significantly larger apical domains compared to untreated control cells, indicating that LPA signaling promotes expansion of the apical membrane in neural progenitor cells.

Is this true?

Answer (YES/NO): YES